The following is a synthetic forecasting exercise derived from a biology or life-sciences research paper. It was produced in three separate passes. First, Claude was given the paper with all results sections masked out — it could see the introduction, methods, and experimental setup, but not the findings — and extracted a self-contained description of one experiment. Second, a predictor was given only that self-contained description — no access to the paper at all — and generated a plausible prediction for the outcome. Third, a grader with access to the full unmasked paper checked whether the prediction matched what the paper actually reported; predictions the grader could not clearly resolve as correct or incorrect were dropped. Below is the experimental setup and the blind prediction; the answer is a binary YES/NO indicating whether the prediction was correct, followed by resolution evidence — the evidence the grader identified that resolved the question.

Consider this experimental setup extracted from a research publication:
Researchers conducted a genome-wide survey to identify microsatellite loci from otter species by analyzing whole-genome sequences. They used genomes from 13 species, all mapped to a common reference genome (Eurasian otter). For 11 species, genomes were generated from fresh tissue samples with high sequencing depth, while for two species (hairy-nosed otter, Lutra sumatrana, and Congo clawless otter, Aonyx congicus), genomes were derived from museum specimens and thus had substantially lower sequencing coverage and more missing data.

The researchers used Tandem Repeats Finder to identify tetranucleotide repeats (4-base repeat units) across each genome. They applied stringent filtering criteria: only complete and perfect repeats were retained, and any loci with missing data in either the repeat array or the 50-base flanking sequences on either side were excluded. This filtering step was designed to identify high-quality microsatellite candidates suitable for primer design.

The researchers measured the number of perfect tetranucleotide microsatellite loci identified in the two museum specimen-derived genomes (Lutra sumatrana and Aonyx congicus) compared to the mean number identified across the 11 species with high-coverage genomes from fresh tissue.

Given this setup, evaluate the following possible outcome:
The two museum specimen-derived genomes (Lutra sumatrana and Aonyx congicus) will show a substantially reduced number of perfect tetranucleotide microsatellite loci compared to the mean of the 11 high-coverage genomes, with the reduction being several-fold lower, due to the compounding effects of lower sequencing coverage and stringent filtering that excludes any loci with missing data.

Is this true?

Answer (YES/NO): YES